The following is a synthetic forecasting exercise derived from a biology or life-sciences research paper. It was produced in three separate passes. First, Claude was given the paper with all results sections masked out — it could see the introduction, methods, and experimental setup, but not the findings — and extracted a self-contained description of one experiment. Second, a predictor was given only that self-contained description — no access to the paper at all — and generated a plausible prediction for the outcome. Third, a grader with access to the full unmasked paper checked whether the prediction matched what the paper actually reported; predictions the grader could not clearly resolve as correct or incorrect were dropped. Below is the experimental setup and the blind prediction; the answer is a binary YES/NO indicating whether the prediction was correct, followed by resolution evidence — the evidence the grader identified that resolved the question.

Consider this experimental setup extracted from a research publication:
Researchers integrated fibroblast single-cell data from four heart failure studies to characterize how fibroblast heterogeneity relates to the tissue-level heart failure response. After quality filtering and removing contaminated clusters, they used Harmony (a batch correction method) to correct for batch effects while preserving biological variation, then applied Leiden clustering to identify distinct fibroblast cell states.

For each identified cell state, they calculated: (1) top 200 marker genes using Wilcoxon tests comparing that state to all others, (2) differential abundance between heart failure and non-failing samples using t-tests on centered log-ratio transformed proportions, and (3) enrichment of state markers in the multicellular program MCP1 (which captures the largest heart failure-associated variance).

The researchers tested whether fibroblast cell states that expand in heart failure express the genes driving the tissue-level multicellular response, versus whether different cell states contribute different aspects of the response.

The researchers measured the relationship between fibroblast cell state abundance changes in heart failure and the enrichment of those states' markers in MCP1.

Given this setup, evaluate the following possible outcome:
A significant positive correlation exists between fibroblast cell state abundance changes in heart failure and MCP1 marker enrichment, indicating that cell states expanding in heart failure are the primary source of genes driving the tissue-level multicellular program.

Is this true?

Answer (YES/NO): NO